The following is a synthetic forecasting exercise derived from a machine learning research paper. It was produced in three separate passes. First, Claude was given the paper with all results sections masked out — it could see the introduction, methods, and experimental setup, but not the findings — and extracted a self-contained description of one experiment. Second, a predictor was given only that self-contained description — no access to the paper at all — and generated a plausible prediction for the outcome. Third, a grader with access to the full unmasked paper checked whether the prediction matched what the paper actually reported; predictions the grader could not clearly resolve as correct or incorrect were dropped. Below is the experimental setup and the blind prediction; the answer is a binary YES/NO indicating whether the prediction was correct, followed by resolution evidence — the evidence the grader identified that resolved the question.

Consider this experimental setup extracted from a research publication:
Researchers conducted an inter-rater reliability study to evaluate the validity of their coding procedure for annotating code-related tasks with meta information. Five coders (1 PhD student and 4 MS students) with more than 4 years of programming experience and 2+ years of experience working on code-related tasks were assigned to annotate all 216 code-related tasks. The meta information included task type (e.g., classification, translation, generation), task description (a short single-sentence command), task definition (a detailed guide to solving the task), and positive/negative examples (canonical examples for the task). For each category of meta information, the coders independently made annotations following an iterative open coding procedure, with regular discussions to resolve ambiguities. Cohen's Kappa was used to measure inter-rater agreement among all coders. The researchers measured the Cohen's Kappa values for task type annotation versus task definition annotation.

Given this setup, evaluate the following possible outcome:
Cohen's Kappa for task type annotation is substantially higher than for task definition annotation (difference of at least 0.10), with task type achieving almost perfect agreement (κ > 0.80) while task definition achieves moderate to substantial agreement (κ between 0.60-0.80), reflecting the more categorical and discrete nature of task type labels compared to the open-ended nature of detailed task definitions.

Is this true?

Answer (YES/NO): YES